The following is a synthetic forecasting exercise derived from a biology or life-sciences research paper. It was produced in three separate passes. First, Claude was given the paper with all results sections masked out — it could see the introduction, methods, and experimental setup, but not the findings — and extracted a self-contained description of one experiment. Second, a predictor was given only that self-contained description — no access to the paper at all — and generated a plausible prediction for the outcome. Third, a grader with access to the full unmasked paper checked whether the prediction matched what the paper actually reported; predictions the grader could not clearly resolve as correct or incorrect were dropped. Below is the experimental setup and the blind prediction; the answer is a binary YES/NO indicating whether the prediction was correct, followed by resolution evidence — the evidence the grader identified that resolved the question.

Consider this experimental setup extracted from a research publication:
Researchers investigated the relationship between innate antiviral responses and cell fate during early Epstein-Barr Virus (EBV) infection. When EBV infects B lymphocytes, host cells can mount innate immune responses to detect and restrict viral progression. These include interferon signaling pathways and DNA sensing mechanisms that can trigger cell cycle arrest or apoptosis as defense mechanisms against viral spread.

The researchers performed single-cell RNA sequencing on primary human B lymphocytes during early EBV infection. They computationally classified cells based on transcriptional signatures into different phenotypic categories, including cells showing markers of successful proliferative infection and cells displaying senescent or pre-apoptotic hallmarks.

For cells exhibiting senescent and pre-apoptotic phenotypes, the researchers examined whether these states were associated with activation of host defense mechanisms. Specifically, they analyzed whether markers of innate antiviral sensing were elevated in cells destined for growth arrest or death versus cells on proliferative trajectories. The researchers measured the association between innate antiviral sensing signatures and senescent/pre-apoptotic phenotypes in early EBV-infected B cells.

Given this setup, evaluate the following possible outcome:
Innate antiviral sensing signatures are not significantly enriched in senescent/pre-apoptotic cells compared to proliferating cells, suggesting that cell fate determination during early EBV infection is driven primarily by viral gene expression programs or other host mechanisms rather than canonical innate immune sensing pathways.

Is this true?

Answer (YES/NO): NO